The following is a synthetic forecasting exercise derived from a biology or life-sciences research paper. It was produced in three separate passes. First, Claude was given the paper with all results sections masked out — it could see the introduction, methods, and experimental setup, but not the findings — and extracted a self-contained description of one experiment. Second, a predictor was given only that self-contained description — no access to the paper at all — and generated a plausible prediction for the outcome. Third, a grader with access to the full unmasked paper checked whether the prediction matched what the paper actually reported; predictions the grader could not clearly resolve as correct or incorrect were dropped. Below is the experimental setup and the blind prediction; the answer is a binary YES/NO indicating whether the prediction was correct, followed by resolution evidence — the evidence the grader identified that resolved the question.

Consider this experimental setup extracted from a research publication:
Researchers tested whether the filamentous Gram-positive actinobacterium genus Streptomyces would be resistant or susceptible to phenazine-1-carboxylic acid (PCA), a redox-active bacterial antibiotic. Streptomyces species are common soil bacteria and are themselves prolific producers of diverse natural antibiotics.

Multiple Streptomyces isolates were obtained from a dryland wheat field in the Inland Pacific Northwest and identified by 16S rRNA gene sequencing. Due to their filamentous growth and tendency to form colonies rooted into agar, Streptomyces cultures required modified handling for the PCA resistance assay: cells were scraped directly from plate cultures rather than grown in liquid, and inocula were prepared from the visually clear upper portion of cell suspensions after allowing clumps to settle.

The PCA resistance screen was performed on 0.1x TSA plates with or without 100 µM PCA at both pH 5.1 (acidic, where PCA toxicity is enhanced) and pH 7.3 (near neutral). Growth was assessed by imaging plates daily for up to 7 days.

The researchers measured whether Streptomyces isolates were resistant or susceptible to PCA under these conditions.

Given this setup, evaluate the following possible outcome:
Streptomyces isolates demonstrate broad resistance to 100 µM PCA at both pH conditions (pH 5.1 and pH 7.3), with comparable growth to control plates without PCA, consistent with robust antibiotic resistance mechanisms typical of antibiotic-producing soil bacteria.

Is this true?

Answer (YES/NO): NO